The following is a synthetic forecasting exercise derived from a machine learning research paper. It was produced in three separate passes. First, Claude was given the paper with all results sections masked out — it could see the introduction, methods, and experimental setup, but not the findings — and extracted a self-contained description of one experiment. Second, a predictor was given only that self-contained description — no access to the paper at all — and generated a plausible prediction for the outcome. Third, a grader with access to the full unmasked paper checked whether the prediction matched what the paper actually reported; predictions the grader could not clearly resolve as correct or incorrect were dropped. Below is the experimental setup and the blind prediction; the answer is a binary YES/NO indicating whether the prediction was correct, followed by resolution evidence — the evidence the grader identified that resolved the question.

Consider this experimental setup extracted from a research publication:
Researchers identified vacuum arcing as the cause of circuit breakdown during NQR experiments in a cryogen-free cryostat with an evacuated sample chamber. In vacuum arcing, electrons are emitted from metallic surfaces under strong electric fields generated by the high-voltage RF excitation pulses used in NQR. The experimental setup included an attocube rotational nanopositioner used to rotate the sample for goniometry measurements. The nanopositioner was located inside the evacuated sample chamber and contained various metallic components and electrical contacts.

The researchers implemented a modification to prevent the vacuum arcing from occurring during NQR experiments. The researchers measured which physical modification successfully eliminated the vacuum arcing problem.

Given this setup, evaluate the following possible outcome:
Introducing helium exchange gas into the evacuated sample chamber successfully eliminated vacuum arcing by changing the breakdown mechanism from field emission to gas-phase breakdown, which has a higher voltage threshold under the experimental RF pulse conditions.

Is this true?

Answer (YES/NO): NO